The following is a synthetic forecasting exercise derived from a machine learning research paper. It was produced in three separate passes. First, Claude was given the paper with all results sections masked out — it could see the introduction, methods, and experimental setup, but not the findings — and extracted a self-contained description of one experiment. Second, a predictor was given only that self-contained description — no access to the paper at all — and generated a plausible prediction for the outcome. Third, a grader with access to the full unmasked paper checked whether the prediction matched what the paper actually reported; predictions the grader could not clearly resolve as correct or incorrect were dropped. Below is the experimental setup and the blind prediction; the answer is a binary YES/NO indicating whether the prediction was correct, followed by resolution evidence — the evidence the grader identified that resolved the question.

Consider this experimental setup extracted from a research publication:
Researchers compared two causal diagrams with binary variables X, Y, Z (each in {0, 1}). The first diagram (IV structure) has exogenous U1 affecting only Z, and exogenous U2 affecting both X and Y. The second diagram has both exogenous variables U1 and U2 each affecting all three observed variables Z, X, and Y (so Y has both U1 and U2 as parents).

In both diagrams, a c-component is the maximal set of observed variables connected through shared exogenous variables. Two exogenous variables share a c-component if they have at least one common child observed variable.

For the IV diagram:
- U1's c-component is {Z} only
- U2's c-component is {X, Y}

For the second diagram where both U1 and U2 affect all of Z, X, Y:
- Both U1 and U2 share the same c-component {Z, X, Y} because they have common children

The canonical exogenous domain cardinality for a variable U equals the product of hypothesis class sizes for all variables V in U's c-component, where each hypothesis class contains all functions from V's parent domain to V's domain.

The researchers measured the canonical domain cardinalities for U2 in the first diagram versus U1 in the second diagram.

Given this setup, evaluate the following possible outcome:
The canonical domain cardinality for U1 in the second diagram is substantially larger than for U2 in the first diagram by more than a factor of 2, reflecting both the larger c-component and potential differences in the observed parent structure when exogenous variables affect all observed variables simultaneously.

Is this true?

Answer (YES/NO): NO